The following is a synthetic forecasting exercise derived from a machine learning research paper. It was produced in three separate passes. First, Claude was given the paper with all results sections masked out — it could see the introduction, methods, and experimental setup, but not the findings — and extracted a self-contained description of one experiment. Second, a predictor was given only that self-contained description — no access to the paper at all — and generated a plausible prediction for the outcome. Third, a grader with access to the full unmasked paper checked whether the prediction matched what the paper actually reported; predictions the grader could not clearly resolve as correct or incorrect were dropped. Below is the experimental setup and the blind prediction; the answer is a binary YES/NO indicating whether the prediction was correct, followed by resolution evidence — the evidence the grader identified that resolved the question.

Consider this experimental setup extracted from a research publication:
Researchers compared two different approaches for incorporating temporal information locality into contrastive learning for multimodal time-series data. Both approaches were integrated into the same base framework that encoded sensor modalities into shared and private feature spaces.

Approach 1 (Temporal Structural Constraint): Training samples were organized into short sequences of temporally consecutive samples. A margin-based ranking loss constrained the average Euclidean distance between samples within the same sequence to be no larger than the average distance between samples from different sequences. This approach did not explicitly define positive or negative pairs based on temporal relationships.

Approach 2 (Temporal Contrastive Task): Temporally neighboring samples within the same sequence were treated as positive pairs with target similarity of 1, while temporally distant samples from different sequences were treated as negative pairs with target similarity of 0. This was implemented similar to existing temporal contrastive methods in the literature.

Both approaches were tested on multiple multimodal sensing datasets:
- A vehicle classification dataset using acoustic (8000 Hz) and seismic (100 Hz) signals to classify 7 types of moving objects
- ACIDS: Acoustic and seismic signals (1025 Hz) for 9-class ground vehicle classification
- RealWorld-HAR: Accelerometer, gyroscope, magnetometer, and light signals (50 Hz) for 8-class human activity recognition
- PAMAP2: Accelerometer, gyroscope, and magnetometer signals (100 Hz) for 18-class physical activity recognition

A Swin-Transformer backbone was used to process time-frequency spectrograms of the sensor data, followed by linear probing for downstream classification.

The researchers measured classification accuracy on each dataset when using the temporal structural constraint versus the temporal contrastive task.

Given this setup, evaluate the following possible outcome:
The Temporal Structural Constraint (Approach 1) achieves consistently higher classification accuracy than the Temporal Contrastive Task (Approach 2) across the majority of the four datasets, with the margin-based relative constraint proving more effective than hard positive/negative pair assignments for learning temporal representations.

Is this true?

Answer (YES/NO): YES